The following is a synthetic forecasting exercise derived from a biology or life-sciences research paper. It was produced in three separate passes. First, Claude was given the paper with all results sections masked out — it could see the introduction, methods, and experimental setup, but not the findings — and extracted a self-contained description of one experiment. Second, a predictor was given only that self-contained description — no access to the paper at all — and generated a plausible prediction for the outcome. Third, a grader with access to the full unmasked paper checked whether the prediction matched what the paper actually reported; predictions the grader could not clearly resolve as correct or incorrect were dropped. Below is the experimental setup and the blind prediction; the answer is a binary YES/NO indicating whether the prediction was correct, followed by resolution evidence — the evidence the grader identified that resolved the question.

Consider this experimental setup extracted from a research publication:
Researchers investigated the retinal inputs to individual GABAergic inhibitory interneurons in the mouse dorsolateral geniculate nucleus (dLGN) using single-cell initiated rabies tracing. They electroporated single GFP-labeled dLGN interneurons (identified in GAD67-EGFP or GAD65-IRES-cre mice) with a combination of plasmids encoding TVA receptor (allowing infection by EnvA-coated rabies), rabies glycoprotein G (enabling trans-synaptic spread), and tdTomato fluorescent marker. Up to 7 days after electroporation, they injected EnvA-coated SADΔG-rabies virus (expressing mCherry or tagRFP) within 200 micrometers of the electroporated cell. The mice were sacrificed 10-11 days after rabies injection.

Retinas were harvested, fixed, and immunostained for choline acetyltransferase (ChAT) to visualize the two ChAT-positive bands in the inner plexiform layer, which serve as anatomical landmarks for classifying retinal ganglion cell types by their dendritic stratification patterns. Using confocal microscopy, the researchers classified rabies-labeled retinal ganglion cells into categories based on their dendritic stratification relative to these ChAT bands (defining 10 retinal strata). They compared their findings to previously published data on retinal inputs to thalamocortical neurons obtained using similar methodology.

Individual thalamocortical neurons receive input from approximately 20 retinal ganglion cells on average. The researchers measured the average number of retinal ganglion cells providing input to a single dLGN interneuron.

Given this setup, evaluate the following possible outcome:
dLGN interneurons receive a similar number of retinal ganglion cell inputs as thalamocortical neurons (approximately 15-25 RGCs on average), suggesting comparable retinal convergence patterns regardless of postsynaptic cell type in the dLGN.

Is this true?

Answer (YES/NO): NO